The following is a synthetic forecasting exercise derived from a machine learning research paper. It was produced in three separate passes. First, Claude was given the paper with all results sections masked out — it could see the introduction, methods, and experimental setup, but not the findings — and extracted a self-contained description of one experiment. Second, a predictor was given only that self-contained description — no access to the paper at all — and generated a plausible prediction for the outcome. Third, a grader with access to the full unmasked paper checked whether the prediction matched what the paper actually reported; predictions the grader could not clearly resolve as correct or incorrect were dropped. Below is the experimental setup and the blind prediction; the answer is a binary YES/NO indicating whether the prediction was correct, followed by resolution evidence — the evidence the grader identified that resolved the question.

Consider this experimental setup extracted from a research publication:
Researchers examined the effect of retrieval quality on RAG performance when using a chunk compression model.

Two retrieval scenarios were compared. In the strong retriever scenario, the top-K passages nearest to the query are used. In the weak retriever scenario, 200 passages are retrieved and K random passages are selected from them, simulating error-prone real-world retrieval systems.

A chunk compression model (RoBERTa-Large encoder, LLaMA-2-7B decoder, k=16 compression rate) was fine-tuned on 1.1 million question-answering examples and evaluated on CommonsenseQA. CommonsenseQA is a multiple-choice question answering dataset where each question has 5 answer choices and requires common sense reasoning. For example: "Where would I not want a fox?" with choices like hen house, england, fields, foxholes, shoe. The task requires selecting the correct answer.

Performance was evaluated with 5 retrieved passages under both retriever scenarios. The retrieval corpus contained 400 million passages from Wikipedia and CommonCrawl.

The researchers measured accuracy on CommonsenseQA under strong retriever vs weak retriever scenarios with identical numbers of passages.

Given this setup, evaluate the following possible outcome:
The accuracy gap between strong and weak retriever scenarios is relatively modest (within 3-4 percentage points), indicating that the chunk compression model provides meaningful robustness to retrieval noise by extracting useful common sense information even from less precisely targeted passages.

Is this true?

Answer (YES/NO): YES